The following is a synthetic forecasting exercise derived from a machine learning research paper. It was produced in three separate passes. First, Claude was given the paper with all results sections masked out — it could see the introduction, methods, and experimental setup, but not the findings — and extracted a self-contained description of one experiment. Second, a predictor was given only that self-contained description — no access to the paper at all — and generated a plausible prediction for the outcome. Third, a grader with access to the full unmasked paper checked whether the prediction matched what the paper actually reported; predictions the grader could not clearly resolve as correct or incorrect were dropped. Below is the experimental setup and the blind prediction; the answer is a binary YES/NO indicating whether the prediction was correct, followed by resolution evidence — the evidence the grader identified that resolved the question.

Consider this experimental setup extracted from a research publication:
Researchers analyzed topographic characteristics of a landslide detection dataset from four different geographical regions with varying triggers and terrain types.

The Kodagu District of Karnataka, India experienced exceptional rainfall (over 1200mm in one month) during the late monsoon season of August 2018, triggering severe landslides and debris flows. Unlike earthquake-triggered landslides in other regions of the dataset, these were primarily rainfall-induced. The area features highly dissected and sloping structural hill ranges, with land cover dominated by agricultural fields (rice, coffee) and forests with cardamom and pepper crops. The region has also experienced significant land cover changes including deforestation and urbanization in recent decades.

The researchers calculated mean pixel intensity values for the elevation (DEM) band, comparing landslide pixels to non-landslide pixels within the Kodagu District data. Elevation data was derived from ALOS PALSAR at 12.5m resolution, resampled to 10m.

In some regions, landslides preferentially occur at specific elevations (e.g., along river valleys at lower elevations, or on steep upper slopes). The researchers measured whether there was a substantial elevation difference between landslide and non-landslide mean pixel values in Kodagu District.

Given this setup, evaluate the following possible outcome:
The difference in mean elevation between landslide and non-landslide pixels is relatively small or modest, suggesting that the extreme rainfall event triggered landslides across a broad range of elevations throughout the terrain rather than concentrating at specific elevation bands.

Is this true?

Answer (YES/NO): YES